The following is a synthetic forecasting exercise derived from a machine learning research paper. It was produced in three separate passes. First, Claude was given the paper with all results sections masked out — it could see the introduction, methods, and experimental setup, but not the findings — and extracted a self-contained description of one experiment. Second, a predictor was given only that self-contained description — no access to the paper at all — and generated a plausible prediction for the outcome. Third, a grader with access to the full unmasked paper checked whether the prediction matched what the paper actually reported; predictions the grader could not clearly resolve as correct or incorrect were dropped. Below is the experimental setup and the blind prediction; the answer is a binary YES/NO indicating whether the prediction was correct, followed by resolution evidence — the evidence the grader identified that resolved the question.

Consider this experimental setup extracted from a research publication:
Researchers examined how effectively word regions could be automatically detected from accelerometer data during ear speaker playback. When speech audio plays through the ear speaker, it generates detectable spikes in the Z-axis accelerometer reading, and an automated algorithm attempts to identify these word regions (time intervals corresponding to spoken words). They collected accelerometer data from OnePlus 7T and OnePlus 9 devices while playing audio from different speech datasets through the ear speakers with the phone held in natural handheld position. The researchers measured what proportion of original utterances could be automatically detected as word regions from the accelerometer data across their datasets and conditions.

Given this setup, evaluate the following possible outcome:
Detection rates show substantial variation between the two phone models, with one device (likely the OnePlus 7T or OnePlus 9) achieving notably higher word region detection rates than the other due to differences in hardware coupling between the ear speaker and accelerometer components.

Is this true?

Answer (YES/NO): YES